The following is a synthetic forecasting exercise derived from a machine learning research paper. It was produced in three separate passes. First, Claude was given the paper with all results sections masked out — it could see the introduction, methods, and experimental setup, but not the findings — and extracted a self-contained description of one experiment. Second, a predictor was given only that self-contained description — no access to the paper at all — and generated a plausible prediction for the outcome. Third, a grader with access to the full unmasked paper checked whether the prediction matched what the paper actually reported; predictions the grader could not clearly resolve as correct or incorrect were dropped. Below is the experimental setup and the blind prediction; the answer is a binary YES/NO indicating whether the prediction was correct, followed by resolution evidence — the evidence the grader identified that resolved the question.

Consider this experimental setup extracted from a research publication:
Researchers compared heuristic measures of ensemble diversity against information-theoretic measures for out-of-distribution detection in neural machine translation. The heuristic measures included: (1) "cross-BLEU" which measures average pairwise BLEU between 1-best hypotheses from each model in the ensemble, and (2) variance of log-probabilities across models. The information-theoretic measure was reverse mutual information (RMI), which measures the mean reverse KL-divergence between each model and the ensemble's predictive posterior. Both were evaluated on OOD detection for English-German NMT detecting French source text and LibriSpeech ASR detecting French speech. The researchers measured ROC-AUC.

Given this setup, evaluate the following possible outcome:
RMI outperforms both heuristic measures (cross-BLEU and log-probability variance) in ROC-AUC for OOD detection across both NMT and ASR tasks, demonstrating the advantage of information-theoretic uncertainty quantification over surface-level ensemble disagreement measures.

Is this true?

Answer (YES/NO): YES